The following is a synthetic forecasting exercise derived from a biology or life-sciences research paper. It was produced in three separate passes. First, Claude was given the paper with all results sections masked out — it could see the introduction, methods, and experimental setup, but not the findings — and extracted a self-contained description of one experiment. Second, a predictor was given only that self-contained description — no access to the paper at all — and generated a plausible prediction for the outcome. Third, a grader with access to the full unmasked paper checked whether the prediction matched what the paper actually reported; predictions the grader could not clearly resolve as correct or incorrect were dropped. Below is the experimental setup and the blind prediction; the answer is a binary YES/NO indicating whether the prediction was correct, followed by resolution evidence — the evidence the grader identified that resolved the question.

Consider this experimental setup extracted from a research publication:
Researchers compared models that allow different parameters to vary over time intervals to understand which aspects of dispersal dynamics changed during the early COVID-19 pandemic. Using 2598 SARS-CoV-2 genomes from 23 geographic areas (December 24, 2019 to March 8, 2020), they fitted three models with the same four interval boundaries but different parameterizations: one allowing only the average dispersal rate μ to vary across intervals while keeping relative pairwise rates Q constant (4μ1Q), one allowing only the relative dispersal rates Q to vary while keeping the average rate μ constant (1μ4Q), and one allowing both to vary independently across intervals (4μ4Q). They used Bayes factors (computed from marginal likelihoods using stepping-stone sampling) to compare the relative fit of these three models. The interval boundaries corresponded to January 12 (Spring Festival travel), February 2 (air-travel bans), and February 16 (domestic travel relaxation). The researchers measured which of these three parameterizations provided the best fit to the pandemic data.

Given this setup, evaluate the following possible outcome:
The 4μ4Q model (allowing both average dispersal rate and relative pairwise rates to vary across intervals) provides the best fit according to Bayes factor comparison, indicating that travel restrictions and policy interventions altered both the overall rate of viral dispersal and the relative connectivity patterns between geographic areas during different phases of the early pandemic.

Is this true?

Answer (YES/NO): YES